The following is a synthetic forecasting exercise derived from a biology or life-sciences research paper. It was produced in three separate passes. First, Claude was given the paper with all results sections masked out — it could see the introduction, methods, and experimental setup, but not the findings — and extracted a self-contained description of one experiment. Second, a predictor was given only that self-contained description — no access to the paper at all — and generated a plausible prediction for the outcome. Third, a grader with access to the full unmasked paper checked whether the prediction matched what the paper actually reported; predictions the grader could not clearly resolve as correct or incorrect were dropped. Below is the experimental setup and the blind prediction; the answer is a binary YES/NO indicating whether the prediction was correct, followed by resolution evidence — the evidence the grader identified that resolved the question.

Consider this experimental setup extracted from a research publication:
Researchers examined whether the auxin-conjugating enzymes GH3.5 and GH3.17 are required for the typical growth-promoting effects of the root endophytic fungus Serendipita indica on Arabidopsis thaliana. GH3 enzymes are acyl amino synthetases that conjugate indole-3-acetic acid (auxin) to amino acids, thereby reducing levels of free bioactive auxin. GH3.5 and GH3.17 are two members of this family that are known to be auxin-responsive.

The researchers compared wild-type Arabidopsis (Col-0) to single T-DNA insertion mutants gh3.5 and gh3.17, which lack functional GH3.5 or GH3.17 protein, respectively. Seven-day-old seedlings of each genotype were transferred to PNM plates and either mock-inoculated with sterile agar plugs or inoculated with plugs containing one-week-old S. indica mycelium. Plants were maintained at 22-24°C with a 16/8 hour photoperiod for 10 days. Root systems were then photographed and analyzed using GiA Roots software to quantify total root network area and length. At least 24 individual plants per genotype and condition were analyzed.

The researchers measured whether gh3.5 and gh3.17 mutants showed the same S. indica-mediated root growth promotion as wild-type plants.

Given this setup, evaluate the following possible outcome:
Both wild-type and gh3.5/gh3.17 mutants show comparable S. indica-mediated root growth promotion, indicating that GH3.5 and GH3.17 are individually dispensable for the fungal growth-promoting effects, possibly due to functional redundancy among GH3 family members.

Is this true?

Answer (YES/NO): NO